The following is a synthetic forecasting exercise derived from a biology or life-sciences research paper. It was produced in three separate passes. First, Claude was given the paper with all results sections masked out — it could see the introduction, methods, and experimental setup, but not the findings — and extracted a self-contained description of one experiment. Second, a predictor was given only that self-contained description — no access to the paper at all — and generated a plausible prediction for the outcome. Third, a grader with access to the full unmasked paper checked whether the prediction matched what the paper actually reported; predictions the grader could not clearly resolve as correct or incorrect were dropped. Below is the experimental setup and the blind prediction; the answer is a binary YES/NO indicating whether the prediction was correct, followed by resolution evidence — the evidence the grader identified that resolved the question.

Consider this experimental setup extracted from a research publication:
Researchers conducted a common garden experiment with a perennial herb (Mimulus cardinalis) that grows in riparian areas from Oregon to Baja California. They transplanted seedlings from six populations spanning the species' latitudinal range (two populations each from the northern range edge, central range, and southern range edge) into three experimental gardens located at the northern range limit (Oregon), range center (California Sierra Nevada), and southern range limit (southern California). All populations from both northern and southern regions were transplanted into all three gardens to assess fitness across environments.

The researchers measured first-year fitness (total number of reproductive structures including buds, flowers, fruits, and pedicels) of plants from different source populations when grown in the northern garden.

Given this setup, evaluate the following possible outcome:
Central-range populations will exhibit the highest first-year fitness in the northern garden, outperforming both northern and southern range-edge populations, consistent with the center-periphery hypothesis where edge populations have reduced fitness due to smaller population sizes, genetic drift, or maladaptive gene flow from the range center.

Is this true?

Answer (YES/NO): NO